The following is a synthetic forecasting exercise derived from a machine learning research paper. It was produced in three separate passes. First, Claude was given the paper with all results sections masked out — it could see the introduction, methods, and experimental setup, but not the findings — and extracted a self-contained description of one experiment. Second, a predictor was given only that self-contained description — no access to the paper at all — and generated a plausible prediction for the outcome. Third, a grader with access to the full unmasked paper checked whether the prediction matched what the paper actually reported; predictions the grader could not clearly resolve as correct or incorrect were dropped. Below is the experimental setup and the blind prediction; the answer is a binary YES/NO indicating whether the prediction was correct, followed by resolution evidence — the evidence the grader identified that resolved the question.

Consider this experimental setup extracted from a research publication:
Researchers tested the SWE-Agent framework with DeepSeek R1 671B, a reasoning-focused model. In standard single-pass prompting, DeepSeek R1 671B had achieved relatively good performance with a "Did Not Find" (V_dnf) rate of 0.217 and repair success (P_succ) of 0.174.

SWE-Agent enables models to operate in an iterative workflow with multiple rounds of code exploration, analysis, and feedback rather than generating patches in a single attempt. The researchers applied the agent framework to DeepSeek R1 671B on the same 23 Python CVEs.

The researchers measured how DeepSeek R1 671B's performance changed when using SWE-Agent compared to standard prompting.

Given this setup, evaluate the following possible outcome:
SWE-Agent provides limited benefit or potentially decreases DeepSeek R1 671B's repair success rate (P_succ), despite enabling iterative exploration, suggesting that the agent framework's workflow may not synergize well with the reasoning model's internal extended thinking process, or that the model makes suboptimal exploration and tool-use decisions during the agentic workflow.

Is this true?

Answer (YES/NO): YES